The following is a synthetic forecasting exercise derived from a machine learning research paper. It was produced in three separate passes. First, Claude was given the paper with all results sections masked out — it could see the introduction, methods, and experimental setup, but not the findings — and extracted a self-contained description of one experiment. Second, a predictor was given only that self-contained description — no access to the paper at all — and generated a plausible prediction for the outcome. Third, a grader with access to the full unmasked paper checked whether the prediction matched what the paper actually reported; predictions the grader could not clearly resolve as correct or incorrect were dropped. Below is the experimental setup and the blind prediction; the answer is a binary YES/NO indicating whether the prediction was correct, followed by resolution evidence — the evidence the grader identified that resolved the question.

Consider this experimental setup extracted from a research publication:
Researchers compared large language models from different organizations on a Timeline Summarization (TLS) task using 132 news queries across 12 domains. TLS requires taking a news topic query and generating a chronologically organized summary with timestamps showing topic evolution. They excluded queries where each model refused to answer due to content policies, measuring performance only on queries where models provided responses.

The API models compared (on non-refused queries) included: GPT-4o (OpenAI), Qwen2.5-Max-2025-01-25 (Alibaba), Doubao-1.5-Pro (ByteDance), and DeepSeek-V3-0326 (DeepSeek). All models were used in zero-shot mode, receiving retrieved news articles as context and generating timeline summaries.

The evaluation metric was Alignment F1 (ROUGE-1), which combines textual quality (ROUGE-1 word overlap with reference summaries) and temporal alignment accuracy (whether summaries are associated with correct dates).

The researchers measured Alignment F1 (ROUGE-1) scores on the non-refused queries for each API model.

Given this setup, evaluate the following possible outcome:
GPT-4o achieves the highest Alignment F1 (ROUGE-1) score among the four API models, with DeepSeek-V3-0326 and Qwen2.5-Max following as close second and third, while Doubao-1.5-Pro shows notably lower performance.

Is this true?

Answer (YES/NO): NO